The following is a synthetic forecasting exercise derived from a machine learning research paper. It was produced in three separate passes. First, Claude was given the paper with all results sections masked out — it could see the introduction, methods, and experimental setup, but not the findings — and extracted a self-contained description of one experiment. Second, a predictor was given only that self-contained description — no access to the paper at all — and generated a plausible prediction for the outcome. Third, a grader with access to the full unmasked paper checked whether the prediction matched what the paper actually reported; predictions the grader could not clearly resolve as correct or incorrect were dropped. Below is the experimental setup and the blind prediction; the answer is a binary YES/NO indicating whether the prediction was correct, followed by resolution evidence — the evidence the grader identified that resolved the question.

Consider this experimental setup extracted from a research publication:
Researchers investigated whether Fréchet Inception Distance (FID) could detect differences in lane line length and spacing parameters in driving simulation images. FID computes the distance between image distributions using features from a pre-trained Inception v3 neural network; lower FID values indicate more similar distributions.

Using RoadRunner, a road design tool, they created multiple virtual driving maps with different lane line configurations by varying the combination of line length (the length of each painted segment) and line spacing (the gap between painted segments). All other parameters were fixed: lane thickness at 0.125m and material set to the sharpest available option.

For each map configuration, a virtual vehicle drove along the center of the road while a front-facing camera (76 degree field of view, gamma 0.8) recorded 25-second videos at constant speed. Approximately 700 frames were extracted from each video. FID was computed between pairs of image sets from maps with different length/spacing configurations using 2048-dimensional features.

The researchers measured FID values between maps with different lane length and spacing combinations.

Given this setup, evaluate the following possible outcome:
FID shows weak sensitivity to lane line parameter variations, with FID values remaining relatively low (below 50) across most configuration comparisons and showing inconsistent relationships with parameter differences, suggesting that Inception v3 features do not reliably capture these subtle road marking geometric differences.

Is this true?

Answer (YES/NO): NO